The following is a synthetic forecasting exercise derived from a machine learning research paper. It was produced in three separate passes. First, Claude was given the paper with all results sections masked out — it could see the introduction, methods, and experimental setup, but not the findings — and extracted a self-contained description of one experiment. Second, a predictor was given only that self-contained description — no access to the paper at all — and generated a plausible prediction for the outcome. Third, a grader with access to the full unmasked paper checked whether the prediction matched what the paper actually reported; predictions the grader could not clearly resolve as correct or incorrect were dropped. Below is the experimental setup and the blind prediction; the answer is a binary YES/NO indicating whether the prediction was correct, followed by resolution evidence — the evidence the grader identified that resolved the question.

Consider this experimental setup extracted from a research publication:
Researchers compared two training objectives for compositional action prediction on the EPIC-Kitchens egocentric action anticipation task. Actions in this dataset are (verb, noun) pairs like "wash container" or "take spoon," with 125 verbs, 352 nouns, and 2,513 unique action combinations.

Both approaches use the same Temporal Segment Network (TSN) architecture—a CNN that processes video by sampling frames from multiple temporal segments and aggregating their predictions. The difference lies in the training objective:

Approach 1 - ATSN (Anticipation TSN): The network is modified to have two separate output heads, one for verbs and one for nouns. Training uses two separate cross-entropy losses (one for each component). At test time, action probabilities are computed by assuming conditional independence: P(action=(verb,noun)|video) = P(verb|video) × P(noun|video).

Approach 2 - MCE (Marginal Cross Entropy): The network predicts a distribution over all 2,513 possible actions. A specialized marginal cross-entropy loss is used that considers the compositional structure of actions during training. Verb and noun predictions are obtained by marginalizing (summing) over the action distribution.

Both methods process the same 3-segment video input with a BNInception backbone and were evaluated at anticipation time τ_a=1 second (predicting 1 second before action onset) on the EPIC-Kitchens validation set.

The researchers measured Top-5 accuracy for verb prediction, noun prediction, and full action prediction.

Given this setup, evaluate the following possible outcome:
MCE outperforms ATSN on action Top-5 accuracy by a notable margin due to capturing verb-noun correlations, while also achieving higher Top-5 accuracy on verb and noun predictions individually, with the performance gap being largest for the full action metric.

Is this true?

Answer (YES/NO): NO